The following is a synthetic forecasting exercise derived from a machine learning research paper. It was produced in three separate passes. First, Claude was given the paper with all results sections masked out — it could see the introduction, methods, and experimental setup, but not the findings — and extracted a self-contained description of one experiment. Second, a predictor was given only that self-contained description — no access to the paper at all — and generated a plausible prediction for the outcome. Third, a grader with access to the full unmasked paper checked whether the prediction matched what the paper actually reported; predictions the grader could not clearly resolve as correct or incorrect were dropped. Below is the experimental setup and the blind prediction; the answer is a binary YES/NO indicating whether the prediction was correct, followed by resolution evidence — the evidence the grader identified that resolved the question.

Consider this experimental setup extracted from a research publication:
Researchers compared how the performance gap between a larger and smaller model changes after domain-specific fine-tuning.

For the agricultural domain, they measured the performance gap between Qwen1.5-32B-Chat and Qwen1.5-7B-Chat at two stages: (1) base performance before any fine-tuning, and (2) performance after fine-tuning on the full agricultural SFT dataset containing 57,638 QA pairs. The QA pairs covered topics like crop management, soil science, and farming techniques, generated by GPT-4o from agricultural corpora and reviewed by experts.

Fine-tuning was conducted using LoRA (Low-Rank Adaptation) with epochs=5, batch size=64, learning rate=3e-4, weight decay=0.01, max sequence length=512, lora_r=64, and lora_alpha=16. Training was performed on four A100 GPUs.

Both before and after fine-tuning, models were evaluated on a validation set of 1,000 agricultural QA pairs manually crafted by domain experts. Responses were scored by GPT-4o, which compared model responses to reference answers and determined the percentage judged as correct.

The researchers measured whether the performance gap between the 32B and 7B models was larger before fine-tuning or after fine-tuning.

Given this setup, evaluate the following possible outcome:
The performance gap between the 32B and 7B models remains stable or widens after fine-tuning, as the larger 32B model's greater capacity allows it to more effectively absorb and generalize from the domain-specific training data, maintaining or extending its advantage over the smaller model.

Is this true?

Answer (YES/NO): NO